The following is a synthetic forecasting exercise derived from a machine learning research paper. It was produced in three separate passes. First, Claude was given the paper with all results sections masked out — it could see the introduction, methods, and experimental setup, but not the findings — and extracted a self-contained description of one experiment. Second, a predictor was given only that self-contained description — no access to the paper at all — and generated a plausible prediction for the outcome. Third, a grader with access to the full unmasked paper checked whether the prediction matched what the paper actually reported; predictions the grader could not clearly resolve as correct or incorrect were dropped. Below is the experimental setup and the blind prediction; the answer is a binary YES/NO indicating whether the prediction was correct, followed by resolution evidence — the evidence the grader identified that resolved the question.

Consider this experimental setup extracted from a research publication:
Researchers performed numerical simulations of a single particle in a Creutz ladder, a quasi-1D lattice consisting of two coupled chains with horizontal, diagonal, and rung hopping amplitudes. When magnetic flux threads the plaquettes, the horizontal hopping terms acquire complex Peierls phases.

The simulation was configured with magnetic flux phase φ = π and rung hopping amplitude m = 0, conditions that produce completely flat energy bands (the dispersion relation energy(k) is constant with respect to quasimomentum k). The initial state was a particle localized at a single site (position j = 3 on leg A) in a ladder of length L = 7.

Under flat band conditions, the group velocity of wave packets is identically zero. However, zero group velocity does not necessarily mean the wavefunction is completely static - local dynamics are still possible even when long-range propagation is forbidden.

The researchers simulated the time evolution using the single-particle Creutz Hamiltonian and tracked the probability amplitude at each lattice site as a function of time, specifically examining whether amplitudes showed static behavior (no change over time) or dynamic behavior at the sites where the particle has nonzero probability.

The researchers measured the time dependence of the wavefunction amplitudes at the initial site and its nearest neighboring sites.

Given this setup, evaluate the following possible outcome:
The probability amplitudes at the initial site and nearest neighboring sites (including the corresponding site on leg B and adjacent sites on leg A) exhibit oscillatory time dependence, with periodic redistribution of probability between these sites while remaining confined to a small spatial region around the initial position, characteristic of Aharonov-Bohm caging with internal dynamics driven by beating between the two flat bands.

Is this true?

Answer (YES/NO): NO